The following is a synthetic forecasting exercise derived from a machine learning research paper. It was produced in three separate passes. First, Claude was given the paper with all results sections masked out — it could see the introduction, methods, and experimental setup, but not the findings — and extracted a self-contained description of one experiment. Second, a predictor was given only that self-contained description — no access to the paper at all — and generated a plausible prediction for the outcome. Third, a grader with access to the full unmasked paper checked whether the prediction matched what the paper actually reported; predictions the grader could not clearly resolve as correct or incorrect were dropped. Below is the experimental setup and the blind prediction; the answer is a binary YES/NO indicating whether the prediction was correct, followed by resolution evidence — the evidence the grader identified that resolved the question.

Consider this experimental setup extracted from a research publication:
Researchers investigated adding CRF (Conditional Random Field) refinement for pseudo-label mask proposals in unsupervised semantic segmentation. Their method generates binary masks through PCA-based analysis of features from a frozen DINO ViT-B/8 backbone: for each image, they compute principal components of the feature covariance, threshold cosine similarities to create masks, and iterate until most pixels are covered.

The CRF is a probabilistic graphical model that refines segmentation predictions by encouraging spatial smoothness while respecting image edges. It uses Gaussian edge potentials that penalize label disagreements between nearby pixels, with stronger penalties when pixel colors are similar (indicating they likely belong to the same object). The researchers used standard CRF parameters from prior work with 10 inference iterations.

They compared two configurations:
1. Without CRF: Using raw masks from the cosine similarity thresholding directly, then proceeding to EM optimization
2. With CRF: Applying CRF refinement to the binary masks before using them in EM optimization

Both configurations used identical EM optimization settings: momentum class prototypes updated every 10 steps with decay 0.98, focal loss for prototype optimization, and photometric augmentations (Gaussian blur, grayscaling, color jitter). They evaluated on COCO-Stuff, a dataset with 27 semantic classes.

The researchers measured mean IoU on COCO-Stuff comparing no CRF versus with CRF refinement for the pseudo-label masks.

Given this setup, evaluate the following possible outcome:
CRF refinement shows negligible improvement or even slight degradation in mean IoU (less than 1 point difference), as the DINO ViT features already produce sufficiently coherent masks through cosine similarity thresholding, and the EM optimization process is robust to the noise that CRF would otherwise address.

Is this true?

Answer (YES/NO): NO